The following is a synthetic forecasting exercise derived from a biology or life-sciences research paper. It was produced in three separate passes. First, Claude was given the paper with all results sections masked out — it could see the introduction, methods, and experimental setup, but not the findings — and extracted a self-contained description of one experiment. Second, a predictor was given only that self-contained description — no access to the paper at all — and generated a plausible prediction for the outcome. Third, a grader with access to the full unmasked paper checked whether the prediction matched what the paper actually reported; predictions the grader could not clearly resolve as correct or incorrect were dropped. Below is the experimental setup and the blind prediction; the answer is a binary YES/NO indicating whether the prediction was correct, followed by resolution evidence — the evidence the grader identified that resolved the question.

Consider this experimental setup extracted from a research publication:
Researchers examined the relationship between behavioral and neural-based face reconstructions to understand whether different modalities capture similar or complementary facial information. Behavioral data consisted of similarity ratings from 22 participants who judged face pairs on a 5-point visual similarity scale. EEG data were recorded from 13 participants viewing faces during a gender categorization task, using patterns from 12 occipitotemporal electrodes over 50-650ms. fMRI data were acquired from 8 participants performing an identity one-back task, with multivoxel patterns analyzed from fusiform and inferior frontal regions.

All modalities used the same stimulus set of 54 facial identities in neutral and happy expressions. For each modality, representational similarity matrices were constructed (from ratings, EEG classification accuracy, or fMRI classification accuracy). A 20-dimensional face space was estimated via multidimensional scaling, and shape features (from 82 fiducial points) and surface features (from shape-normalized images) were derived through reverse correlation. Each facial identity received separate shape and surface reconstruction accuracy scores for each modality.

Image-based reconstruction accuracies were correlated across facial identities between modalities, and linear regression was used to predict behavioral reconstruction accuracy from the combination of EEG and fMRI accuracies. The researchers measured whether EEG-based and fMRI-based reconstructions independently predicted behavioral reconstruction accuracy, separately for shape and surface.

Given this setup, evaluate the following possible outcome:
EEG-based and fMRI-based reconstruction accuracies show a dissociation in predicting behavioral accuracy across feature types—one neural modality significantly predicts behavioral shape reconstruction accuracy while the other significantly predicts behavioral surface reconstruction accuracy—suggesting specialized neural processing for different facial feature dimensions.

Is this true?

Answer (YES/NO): NO